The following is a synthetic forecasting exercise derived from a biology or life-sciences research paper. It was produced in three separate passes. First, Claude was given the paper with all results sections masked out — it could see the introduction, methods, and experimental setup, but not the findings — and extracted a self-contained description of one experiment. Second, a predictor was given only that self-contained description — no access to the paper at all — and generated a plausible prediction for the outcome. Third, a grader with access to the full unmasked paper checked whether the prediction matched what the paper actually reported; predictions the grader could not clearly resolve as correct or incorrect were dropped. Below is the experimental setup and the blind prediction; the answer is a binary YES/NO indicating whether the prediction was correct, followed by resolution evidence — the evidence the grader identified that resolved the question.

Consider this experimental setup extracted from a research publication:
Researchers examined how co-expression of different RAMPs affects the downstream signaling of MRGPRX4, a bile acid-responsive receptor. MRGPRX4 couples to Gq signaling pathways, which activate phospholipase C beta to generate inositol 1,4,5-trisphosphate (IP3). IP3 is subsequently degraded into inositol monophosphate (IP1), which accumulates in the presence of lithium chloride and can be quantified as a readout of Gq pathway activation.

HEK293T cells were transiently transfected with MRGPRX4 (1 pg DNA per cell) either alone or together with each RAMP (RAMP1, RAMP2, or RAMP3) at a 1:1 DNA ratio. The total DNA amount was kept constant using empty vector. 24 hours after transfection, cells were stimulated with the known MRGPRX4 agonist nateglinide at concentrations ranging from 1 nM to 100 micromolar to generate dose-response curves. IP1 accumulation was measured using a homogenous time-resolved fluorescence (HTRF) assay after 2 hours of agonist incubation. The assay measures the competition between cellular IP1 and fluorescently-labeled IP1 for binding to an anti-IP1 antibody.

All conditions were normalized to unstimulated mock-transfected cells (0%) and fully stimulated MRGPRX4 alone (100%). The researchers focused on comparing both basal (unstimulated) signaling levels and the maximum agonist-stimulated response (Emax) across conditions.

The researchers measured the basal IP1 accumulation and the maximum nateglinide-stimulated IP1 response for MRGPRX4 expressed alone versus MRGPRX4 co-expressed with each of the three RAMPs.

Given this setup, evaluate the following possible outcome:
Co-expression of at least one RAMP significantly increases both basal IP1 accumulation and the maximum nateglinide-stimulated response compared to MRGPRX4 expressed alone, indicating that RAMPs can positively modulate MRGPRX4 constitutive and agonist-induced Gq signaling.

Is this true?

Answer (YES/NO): NO